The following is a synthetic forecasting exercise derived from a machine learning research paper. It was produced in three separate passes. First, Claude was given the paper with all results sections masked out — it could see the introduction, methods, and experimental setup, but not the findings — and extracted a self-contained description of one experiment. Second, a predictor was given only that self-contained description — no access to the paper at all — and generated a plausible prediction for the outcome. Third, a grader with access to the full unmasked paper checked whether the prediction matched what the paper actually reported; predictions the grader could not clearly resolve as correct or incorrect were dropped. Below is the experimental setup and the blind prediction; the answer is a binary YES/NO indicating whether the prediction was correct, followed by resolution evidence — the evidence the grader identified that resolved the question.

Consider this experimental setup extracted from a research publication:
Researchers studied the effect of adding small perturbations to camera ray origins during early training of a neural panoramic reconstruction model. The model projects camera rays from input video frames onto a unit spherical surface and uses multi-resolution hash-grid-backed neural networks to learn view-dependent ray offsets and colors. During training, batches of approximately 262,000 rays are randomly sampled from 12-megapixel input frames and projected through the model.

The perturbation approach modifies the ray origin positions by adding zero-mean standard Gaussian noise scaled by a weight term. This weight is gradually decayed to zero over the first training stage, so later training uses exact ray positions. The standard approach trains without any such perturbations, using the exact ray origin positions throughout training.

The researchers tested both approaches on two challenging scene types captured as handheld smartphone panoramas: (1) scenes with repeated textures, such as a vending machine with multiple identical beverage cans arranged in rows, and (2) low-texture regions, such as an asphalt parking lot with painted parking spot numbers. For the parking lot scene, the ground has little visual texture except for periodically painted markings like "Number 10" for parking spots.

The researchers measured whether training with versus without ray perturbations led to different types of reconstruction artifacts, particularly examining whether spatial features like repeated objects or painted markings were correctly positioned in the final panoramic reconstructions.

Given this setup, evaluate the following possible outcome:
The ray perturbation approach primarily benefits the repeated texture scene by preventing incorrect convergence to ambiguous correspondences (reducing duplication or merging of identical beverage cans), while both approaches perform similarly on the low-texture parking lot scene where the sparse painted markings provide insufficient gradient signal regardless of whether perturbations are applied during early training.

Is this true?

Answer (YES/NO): NO